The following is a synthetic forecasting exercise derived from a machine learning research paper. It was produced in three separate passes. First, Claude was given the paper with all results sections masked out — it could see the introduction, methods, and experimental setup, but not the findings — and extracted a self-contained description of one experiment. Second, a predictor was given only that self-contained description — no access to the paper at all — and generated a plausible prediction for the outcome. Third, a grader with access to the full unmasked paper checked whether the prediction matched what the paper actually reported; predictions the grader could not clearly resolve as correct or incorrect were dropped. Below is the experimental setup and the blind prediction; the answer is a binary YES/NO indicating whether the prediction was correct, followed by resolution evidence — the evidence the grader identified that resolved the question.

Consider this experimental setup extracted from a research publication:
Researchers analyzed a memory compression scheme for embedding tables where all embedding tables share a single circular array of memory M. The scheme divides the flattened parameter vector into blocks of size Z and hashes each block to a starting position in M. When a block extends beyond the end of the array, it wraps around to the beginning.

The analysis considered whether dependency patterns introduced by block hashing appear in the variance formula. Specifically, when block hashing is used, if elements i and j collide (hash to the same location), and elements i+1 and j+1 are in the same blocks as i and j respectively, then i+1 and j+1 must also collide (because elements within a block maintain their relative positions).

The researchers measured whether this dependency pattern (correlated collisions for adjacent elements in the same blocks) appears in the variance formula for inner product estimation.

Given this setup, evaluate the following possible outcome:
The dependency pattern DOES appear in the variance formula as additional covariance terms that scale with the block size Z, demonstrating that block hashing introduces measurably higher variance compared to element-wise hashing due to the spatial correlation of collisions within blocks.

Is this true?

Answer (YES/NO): NO